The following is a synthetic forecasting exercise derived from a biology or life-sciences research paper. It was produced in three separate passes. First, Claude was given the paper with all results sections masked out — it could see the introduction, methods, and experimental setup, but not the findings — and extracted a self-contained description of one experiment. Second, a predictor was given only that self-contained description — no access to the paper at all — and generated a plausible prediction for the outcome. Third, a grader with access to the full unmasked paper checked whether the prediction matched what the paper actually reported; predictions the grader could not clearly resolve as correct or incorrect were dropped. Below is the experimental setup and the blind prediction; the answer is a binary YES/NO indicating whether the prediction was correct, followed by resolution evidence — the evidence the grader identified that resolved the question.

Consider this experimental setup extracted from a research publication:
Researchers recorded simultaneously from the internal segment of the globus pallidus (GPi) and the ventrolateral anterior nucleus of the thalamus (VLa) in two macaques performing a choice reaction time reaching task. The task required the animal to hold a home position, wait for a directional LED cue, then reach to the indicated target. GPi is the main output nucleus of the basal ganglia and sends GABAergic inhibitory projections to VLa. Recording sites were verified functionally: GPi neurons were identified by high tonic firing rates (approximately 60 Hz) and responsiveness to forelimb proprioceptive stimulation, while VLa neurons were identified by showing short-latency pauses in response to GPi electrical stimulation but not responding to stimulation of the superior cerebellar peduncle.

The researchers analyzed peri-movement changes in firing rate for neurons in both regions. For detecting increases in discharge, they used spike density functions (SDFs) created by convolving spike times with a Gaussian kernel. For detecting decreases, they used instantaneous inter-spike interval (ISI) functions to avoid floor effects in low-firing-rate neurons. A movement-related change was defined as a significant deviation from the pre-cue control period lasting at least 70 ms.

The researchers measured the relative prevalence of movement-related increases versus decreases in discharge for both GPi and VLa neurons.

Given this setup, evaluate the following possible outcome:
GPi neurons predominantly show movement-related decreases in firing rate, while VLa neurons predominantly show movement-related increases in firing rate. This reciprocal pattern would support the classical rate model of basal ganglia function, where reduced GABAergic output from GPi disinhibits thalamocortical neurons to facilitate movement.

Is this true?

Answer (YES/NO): NO